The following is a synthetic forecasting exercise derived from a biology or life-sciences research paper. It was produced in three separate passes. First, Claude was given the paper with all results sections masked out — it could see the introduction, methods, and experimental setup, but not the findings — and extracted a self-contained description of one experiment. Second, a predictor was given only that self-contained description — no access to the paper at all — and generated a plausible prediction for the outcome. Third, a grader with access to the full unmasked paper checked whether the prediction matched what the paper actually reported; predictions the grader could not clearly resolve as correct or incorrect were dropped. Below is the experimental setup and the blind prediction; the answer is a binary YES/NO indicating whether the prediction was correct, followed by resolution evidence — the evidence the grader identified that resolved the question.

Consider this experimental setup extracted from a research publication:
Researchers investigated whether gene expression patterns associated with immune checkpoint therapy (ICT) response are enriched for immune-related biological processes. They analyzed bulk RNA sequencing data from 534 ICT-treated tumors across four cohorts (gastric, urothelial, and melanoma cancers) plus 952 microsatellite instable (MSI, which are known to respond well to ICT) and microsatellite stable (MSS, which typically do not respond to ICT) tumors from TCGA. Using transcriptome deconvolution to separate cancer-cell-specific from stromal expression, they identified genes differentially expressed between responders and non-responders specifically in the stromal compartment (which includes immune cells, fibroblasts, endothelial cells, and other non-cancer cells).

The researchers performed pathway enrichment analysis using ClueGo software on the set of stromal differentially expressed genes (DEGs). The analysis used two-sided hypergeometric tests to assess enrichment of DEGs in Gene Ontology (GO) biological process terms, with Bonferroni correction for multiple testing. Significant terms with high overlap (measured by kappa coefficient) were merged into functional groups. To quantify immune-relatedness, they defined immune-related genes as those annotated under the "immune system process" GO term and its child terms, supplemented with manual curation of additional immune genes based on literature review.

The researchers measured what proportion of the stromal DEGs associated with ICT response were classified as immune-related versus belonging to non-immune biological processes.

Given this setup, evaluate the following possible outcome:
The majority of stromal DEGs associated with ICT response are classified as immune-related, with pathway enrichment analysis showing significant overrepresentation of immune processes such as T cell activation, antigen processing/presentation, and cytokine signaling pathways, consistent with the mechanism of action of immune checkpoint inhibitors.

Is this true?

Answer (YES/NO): YES